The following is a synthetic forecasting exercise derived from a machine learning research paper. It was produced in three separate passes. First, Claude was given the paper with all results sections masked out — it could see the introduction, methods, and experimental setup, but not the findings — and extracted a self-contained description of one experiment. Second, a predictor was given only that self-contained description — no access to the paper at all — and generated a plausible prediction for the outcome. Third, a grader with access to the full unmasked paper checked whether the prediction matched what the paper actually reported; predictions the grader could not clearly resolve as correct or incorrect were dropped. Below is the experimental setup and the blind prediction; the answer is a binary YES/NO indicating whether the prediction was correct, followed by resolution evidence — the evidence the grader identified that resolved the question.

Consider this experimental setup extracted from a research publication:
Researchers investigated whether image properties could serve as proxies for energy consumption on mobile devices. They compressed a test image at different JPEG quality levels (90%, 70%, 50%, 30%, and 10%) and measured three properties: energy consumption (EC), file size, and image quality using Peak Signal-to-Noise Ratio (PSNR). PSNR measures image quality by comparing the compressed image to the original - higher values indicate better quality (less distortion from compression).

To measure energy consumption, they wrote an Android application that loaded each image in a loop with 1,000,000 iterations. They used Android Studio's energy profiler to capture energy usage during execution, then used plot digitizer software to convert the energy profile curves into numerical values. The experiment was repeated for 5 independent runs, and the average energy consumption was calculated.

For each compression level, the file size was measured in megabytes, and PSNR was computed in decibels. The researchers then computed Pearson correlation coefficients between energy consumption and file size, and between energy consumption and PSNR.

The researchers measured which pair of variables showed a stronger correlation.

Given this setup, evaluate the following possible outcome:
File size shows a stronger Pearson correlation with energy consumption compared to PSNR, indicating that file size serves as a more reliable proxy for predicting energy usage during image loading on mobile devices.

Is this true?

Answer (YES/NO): NO